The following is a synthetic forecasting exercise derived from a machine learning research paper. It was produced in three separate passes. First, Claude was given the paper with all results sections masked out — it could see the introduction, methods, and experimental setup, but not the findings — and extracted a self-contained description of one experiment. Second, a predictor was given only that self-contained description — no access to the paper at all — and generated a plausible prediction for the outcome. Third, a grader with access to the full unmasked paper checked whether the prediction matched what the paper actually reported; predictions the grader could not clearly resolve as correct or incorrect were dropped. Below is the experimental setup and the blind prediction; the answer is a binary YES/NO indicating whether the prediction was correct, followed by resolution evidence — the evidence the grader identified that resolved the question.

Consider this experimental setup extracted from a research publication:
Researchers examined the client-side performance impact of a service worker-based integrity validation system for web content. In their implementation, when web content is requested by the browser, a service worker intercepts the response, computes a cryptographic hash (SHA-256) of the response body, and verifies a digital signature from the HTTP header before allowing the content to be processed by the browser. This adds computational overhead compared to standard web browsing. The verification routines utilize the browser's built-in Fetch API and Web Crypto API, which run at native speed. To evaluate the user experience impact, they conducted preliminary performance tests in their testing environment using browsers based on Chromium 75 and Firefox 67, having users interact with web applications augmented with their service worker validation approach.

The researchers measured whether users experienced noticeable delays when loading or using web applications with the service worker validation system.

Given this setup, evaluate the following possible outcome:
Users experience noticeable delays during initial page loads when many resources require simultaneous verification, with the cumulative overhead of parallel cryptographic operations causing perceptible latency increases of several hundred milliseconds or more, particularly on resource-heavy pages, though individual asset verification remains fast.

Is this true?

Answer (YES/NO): NO